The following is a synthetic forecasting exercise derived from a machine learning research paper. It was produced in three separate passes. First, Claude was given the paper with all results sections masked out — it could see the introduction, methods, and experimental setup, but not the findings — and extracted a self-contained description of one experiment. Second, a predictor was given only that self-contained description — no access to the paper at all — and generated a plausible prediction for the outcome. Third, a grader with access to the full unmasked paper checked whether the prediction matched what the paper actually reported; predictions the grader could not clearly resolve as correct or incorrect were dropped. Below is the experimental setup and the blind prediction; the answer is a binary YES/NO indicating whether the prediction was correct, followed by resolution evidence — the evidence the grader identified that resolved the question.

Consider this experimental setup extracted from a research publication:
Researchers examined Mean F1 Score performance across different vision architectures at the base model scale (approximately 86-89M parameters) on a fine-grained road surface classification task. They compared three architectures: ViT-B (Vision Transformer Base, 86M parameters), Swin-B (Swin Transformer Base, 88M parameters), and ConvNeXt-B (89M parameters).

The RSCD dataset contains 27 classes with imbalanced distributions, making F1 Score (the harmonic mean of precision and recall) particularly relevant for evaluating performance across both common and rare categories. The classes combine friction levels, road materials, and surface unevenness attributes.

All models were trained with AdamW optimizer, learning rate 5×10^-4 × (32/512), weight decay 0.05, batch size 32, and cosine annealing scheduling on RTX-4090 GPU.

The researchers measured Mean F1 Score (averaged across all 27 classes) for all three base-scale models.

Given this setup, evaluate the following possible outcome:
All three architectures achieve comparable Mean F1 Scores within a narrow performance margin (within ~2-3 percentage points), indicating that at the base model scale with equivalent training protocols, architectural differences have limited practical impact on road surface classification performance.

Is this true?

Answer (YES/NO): NO